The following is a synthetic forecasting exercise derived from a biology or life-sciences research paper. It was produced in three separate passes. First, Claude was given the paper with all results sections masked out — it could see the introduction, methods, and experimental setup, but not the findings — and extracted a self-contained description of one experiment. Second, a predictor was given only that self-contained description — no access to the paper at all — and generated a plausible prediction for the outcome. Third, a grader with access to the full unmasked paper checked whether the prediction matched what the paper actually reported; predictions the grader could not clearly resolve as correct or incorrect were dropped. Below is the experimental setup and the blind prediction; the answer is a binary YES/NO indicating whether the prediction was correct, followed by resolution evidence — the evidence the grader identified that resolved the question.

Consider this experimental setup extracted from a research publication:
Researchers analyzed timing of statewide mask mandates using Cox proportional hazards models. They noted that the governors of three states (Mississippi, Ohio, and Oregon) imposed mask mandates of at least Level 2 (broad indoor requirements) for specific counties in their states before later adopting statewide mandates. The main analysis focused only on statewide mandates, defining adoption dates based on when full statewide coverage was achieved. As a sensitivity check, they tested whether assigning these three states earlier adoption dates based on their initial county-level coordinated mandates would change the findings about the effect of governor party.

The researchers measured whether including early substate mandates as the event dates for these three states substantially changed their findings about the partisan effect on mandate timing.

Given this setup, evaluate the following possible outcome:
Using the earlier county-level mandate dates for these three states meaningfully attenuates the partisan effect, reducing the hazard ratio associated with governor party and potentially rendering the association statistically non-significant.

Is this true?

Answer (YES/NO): NO